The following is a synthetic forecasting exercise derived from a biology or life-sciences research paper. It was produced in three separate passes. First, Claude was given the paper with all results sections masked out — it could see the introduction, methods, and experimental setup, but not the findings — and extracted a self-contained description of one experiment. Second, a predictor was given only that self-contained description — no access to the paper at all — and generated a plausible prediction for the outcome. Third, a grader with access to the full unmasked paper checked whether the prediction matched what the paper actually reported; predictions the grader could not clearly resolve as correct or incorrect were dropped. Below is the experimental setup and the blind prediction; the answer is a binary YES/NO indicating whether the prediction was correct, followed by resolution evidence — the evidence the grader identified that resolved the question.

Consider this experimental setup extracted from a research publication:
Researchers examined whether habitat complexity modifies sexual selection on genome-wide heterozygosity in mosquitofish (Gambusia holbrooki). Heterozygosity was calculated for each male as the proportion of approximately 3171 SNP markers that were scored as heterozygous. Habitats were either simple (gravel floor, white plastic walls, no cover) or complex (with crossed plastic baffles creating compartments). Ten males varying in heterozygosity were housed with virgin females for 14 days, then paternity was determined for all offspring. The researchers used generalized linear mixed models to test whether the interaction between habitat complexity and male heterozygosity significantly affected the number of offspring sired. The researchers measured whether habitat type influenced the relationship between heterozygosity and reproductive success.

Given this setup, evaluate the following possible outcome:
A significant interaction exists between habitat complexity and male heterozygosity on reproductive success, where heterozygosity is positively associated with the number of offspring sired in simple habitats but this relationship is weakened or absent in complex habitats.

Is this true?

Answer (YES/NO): NO